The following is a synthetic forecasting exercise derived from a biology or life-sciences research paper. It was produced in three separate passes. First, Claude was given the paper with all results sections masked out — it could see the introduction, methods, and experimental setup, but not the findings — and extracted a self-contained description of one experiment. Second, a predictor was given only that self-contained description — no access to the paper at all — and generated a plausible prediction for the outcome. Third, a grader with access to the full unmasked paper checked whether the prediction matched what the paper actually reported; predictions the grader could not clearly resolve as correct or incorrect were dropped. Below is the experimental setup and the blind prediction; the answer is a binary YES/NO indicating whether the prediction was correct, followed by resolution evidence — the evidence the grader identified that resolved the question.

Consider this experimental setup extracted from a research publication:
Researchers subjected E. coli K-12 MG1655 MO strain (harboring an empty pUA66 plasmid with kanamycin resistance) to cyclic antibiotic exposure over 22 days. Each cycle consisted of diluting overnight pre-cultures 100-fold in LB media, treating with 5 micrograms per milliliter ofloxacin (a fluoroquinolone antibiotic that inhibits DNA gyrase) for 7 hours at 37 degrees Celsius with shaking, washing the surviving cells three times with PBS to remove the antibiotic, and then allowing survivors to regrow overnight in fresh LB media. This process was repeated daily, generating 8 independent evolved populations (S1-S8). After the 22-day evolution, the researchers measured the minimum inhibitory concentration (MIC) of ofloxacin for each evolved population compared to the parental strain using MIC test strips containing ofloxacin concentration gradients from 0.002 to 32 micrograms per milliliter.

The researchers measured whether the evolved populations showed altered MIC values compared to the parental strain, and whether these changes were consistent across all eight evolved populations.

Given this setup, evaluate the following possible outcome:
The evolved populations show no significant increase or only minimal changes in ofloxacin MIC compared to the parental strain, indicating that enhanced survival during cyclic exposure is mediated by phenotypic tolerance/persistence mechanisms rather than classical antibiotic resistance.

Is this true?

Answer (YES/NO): NO